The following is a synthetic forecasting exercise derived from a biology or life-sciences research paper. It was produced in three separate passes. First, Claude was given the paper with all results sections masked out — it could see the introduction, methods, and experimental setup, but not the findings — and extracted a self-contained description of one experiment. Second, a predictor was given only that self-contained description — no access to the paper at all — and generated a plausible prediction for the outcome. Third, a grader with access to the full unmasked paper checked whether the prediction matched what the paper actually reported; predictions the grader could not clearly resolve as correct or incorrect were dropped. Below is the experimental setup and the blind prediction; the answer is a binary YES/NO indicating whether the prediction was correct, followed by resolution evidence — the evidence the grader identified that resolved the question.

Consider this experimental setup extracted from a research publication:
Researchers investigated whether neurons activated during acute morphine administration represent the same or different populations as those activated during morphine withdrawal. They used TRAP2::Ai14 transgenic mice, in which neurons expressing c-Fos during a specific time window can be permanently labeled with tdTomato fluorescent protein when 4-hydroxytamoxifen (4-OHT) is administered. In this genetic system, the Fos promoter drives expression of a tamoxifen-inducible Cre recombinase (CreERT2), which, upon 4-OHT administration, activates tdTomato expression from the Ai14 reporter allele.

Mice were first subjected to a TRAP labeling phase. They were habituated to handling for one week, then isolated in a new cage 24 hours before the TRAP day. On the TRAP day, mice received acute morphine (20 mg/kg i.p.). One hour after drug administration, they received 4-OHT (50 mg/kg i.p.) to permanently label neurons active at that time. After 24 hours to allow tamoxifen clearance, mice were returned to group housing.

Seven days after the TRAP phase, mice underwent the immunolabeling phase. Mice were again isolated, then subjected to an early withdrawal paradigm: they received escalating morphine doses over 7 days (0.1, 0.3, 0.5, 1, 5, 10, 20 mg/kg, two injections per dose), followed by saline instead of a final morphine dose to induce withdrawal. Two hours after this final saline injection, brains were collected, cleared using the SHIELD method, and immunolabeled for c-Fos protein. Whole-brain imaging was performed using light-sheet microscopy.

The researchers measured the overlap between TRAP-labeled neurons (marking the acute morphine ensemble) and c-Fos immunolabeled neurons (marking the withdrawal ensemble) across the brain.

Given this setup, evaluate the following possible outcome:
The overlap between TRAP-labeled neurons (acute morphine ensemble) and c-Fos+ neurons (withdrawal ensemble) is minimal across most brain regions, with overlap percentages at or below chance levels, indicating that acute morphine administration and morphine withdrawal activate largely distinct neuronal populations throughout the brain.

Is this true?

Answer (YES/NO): YES